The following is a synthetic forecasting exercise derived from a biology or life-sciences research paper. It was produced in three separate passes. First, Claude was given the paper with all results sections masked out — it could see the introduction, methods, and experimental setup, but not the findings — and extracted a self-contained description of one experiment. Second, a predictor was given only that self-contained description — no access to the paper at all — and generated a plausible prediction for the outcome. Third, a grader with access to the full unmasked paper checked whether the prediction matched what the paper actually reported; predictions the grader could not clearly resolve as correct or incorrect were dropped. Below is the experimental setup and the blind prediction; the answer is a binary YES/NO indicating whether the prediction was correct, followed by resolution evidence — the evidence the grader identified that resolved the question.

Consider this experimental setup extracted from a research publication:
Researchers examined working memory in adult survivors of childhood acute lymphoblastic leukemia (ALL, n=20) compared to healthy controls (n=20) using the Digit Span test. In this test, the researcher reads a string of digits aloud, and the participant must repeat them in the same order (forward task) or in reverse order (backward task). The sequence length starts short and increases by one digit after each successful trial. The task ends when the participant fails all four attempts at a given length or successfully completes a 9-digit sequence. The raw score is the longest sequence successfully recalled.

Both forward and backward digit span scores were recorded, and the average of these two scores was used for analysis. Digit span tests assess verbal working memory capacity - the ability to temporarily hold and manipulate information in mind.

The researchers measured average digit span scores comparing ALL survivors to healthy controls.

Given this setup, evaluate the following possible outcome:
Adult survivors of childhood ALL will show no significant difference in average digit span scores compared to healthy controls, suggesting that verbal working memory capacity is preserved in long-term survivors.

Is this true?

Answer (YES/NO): YES